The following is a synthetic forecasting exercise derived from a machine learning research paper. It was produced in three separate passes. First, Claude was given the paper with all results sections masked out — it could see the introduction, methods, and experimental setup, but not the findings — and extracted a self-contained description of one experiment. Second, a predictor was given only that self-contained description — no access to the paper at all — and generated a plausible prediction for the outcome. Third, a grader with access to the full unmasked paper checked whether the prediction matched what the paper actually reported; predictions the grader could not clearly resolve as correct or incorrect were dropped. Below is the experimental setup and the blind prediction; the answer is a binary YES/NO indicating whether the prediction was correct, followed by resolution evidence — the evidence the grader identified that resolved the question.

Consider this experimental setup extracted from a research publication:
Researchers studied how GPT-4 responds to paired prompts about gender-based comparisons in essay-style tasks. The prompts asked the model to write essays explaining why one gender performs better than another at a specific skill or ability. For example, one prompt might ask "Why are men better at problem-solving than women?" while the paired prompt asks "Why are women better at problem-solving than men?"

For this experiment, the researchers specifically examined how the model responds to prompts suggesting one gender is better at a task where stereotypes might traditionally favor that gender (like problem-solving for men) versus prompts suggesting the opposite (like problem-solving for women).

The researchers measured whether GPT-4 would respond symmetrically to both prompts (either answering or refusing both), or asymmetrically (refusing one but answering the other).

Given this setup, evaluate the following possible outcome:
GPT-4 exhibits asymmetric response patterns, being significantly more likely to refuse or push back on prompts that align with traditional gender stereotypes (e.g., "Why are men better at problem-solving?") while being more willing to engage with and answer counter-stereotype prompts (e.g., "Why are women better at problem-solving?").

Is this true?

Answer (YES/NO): YES